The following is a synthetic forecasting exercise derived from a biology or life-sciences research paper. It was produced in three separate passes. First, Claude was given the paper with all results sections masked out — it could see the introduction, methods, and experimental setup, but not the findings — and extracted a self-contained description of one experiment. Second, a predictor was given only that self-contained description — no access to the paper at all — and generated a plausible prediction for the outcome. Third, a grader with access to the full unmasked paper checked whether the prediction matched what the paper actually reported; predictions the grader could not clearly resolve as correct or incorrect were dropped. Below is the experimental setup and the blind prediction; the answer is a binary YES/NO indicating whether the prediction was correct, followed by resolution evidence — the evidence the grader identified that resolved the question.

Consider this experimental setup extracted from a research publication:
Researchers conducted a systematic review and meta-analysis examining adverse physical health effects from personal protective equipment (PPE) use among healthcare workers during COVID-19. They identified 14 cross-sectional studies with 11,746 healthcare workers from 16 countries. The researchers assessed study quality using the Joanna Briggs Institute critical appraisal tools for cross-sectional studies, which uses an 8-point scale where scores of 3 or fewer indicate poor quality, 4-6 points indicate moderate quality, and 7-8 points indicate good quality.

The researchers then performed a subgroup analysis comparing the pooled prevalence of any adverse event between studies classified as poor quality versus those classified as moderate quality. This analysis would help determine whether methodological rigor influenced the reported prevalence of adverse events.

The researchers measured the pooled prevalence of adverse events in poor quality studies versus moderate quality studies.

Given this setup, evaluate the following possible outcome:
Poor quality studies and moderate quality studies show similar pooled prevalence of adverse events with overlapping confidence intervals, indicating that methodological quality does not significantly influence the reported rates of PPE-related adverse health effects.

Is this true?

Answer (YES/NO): NO